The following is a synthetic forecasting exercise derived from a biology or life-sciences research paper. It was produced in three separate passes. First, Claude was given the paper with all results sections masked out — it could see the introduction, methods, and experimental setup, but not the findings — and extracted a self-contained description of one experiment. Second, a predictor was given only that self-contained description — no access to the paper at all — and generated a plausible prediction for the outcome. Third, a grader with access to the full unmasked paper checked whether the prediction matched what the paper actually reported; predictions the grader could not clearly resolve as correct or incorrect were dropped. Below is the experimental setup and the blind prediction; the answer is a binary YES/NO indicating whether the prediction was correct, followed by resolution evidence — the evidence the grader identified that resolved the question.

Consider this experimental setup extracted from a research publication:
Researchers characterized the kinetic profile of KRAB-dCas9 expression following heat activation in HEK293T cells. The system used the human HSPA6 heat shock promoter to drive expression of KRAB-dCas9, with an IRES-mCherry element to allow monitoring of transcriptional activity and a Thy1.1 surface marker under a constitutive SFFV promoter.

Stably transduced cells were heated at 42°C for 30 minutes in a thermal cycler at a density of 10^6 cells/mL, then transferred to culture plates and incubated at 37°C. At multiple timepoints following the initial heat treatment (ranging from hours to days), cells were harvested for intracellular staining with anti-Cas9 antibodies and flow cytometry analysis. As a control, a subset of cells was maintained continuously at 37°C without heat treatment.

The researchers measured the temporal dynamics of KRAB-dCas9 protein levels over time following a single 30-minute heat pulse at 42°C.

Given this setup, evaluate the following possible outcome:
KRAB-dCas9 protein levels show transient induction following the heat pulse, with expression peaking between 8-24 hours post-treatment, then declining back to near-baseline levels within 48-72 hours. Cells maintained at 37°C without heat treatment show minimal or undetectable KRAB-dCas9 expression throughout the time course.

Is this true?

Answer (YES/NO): NO